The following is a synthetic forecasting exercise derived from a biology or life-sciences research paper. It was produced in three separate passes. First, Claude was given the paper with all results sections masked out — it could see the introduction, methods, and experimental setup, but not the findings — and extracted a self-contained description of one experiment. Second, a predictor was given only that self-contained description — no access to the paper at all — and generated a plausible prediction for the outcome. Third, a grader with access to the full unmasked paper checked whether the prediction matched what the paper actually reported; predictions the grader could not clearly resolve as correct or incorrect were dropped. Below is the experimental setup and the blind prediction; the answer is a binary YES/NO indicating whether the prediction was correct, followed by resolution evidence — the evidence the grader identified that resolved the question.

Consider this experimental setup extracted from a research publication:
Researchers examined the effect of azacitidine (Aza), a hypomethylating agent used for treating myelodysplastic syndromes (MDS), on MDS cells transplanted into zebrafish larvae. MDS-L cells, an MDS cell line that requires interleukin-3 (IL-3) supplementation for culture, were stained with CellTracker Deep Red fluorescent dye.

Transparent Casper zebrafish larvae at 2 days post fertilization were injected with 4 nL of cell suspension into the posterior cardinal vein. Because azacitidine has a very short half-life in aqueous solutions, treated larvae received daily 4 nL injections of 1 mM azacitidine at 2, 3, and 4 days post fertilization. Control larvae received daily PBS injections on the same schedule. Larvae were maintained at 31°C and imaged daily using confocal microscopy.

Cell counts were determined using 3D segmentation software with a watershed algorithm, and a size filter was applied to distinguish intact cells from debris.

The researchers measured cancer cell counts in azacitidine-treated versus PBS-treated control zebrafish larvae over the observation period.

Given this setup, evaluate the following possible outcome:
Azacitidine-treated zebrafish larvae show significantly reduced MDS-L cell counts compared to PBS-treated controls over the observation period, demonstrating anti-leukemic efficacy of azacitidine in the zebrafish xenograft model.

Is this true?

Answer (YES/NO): NO